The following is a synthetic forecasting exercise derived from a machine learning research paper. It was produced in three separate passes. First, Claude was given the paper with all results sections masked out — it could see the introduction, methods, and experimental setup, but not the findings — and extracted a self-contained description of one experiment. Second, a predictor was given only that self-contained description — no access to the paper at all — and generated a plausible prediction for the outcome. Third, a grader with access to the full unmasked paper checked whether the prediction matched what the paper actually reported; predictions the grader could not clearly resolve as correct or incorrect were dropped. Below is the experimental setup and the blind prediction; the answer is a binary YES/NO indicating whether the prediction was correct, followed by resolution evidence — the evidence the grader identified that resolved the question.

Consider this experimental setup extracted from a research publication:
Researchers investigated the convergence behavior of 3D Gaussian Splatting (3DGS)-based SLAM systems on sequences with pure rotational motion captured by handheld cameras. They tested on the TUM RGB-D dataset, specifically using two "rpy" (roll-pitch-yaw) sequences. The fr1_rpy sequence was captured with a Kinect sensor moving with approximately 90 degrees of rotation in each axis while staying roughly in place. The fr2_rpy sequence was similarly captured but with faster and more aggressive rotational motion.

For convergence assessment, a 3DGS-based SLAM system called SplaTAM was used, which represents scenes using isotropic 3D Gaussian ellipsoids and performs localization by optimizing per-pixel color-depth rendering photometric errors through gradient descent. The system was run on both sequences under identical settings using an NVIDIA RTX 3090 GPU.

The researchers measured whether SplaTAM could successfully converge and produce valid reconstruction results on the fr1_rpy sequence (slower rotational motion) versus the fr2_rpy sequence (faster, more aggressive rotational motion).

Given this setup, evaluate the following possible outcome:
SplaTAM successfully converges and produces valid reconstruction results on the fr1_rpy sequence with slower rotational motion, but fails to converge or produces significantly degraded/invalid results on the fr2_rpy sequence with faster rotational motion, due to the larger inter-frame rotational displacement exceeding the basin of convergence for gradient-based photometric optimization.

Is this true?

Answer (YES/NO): YES